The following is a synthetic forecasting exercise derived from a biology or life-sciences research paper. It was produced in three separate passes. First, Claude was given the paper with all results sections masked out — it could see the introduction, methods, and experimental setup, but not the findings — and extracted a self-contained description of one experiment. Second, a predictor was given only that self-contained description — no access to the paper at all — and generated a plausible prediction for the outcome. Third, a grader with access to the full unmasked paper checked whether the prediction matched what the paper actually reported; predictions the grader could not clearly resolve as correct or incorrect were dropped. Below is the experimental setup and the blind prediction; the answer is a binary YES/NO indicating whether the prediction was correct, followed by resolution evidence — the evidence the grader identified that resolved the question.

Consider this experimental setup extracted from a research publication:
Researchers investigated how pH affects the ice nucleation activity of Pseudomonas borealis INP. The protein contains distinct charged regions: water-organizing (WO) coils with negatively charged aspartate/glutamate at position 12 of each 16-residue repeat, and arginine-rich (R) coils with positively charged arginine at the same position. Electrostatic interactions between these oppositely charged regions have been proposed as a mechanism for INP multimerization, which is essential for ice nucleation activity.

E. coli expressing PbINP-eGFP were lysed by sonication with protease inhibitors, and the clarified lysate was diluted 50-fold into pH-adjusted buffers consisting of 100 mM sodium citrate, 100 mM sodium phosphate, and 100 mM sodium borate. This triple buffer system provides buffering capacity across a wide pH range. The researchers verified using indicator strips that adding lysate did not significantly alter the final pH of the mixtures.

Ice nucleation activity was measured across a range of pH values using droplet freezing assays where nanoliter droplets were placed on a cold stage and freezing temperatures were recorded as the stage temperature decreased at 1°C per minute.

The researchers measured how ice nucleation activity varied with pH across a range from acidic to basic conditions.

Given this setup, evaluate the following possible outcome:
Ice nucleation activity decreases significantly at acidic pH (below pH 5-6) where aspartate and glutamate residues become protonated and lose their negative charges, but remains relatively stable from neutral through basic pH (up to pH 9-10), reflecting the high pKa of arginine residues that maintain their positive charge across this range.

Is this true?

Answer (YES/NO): YES